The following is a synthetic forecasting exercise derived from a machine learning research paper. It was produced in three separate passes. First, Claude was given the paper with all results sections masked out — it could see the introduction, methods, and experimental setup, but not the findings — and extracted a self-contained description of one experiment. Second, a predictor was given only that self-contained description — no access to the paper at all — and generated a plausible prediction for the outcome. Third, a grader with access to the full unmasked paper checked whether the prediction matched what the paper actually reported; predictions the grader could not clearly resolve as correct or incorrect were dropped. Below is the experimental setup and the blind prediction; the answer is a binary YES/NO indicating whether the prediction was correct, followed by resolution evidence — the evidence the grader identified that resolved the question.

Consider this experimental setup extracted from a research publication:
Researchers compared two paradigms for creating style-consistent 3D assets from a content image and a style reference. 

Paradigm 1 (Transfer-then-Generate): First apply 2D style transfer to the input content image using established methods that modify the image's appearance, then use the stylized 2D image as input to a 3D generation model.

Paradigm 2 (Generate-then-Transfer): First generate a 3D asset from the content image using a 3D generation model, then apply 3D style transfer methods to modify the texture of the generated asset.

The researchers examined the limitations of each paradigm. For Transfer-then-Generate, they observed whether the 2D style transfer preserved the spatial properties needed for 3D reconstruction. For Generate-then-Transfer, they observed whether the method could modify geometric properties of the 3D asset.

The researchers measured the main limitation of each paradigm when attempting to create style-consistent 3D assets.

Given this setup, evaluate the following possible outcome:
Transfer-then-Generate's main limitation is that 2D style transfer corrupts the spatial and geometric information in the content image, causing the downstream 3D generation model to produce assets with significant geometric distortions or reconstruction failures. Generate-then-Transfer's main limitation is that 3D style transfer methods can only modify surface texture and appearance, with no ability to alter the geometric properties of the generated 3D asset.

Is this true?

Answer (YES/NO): YES